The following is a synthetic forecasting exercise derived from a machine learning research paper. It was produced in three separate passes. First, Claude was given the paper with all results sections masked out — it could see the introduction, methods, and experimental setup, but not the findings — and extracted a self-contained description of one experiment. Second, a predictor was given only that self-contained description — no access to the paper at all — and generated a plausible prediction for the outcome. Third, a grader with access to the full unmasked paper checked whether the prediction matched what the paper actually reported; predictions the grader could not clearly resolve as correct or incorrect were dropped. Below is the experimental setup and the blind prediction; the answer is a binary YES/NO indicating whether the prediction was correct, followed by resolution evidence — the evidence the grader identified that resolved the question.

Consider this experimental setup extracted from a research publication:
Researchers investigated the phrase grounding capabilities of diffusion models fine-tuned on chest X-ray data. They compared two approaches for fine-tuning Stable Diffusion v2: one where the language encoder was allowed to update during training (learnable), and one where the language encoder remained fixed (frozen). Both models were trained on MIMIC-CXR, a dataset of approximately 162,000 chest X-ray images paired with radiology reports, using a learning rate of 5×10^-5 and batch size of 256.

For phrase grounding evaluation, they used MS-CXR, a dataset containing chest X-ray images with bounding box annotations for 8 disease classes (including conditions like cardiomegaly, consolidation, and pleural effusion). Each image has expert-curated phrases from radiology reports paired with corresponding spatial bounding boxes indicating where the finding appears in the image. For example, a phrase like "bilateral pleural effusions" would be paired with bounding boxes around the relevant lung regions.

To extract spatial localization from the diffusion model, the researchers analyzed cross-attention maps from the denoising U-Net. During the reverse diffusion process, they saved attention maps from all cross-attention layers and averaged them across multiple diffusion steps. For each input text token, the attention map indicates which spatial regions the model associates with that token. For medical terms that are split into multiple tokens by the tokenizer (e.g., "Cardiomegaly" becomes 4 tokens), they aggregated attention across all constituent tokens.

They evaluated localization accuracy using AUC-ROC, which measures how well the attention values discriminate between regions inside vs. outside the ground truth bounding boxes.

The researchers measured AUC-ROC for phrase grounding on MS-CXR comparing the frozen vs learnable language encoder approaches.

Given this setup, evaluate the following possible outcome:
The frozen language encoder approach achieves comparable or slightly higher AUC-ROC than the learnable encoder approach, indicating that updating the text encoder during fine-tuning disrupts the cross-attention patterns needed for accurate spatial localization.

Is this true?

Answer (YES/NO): NO